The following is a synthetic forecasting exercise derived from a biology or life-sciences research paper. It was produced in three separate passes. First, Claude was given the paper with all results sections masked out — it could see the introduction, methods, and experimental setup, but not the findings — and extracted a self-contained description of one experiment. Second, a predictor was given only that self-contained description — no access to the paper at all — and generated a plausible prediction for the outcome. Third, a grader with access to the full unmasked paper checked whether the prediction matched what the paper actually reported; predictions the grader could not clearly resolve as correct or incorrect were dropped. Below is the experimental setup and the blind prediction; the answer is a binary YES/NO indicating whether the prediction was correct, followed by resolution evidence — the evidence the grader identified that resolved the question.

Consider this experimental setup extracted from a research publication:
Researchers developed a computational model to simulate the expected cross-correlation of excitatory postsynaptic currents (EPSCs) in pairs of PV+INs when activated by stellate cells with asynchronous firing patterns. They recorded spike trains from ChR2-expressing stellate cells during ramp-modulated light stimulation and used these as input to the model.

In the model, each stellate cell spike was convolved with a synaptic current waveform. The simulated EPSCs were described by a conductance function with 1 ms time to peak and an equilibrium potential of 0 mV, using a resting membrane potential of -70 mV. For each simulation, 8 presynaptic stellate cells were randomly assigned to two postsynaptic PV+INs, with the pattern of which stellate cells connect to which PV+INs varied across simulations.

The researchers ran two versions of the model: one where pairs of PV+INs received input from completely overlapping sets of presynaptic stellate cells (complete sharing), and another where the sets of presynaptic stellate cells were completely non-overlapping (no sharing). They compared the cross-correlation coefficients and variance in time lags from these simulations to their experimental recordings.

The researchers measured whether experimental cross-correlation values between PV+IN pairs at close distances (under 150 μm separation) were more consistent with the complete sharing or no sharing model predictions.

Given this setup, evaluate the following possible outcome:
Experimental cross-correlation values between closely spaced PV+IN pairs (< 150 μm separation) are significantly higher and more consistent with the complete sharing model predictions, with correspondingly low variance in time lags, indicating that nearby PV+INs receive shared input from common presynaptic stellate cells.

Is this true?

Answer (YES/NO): NO